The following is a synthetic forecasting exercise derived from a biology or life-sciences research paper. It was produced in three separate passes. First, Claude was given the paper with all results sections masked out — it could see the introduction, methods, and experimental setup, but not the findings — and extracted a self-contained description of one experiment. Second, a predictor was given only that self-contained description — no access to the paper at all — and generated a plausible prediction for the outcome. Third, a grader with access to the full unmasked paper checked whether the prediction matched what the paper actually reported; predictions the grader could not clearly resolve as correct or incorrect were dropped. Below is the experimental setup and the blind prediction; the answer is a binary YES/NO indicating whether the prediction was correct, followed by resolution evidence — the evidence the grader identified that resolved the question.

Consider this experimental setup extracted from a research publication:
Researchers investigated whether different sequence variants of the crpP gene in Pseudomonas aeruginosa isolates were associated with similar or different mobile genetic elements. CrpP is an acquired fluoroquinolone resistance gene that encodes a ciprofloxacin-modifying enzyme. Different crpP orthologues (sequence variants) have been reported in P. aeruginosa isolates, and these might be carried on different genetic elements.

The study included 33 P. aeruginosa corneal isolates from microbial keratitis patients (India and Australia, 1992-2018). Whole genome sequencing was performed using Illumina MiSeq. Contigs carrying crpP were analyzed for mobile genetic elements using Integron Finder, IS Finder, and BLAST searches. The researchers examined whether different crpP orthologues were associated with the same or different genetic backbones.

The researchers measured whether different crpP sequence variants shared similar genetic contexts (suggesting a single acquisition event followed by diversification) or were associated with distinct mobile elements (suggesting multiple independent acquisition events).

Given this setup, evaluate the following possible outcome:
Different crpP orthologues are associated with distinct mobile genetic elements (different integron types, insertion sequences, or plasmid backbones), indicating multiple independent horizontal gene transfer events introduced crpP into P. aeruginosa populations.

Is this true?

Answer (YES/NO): NO